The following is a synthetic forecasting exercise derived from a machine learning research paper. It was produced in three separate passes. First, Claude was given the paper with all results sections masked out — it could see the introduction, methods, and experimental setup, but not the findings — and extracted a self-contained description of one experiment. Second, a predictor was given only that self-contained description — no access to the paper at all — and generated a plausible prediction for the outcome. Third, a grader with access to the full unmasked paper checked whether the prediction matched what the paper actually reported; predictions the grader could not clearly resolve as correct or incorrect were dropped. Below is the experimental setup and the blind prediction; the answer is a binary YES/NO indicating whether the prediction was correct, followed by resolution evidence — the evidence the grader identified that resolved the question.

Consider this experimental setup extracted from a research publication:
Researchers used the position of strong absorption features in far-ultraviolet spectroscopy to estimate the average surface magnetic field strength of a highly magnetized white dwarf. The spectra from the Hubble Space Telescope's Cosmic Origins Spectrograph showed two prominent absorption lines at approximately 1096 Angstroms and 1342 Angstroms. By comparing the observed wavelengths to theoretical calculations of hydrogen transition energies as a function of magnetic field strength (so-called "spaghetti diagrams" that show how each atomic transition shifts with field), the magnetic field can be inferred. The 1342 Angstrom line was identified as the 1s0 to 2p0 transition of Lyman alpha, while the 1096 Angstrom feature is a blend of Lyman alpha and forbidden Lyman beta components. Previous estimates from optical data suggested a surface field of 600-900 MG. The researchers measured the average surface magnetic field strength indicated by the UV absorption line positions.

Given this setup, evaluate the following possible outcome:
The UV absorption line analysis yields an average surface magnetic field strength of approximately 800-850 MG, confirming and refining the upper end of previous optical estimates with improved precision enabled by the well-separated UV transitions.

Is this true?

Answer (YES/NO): NO